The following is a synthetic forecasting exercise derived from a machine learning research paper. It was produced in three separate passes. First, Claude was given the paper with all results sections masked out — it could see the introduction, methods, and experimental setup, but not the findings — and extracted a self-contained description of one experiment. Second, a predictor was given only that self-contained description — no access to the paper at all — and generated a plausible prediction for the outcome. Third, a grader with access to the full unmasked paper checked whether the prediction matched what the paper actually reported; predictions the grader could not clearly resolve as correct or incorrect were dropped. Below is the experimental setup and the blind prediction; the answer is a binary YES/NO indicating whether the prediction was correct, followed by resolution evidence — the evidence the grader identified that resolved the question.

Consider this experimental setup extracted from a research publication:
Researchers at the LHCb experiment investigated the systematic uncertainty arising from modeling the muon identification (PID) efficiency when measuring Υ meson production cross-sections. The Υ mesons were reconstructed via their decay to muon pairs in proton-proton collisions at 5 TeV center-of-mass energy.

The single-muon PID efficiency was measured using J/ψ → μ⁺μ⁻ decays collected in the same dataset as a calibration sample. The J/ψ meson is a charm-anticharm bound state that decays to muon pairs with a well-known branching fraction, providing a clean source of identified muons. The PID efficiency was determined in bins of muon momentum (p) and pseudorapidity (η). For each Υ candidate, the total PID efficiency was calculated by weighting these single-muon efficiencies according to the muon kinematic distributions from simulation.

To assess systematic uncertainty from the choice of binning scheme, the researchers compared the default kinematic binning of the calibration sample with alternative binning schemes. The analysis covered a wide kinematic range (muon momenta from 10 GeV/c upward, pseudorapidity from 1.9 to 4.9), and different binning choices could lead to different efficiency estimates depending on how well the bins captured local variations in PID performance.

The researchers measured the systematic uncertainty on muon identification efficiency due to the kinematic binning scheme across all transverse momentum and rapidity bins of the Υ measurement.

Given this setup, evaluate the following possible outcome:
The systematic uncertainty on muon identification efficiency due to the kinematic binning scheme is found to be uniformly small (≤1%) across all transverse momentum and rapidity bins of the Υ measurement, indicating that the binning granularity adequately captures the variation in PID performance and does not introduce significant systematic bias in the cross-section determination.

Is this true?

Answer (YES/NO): NO